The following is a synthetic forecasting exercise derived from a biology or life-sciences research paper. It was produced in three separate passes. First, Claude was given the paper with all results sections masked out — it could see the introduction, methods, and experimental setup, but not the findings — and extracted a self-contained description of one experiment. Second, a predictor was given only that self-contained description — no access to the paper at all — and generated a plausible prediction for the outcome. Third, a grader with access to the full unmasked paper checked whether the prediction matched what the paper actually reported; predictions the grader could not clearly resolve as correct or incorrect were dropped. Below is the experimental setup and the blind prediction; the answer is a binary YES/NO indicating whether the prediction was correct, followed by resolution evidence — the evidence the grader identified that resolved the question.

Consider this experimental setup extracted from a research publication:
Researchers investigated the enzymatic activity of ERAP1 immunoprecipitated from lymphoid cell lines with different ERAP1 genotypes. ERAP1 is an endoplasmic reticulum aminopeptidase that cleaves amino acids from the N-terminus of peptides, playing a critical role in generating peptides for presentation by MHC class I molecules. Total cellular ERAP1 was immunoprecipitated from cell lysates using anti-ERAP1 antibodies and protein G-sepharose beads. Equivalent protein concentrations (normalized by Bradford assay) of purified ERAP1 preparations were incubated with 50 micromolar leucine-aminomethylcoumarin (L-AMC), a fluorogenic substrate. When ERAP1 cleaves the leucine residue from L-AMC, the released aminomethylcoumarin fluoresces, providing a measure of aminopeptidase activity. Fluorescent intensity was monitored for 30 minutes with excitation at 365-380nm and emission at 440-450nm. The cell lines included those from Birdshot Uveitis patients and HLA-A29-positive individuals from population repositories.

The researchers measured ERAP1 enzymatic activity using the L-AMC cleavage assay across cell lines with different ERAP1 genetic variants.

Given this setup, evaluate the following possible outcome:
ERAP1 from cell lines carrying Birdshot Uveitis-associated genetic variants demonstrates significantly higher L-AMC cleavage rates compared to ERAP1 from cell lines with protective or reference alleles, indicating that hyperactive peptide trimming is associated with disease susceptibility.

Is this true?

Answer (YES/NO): NO